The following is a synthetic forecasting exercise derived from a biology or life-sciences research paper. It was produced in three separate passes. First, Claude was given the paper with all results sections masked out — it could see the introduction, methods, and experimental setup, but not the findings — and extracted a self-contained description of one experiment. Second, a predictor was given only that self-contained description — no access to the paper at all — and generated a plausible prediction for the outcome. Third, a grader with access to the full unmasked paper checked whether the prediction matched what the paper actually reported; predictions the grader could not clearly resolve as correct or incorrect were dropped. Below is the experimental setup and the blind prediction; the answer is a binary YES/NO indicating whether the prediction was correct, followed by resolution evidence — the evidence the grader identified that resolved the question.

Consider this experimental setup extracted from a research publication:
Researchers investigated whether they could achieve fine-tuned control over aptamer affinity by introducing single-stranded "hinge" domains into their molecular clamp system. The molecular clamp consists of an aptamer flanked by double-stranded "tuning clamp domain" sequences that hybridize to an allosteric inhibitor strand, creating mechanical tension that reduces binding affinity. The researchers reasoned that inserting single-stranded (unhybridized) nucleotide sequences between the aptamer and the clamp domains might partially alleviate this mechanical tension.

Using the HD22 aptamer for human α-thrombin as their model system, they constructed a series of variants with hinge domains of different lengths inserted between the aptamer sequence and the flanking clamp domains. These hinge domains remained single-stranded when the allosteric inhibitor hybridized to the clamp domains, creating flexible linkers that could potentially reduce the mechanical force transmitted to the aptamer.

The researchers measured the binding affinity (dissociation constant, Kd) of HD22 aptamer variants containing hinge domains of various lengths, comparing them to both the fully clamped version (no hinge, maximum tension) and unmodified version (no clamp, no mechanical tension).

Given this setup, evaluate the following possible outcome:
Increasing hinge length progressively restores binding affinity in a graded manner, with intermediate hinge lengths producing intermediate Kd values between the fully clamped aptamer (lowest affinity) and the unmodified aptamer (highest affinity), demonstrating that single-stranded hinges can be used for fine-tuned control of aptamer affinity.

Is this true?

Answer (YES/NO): YES